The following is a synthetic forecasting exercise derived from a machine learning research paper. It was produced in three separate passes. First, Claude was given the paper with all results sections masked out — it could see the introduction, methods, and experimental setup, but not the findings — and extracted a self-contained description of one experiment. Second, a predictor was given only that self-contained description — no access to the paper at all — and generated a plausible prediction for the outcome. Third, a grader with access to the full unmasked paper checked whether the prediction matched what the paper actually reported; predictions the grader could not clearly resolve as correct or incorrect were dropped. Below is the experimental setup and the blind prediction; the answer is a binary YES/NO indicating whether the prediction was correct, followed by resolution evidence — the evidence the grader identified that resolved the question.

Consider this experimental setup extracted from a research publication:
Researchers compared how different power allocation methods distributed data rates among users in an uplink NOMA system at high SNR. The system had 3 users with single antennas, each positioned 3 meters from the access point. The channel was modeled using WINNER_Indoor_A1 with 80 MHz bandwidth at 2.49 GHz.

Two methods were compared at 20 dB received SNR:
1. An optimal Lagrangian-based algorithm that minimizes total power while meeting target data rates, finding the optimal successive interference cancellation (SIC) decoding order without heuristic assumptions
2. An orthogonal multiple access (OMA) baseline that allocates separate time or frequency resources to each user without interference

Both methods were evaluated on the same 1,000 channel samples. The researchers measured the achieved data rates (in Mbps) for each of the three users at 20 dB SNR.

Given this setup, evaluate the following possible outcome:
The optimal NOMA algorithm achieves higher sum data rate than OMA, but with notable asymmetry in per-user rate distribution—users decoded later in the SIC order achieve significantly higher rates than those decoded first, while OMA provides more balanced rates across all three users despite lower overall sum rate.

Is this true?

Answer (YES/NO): YES